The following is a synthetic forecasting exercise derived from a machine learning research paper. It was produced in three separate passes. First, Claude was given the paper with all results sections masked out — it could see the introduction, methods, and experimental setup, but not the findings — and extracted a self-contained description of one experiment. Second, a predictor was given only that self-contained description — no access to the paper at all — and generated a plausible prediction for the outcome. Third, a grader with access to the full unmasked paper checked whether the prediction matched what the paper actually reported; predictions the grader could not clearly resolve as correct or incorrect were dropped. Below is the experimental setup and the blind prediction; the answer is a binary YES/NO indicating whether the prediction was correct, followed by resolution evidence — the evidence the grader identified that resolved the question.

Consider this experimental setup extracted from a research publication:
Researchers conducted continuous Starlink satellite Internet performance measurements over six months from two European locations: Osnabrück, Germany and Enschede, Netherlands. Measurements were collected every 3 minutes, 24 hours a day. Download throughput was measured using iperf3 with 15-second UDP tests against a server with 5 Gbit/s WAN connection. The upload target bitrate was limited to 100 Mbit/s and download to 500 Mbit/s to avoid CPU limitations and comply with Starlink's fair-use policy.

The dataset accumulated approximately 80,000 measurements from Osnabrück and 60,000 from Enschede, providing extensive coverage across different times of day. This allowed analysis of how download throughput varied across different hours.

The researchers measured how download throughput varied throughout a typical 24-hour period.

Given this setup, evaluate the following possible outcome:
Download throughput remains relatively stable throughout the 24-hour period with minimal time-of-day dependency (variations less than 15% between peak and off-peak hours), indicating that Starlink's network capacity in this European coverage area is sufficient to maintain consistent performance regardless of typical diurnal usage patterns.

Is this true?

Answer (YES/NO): NO